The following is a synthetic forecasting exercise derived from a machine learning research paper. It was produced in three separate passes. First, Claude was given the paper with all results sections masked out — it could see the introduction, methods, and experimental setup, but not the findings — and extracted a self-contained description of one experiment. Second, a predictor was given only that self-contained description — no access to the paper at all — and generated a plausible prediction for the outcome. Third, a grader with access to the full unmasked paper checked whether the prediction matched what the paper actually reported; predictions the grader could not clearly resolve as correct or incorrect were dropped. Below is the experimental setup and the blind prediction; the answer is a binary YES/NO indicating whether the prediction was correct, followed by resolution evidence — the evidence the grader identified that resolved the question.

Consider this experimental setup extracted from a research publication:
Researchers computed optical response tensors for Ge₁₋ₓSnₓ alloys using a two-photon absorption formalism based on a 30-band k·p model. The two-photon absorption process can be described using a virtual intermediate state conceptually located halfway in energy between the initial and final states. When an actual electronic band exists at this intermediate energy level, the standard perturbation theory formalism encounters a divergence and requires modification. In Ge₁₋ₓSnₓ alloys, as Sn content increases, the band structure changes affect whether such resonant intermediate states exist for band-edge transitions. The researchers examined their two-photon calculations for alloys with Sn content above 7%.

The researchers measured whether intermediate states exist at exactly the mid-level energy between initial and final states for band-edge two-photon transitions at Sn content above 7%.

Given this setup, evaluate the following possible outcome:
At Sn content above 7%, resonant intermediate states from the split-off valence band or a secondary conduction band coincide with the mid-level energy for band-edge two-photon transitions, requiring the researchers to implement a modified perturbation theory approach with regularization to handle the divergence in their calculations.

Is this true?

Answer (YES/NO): NO